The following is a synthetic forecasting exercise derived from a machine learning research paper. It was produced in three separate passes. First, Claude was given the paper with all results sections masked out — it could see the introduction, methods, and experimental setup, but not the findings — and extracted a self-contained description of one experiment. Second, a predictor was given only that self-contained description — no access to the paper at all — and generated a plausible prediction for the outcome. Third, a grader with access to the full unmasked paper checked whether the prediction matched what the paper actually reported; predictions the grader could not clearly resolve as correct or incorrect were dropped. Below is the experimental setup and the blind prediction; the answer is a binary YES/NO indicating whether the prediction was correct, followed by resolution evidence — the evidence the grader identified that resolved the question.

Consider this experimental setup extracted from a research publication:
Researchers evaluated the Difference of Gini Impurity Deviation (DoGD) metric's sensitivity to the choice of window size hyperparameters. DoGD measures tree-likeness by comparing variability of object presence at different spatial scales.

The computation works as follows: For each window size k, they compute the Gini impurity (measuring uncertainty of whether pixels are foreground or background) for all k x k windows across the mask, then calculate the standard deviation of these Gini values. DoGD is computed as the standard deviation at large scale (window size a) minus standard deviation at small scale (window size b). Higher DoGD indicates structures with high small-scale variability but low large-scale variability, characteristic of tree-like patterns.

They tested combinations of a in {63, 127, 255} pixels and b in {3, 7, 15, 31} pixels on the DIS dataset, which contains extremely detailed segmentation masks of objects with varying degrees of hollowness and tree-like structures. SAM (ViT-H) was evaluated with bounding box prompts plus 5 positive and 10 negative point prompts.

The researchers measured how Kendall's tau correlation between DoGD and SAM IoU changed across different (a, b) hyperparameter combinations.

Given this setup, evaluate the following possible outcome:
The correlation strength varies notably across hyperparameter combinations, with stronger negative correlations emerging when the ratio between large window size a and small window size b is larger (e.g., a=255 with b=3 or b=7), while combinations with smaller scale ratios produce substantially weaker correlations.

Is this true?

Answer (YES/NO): NO